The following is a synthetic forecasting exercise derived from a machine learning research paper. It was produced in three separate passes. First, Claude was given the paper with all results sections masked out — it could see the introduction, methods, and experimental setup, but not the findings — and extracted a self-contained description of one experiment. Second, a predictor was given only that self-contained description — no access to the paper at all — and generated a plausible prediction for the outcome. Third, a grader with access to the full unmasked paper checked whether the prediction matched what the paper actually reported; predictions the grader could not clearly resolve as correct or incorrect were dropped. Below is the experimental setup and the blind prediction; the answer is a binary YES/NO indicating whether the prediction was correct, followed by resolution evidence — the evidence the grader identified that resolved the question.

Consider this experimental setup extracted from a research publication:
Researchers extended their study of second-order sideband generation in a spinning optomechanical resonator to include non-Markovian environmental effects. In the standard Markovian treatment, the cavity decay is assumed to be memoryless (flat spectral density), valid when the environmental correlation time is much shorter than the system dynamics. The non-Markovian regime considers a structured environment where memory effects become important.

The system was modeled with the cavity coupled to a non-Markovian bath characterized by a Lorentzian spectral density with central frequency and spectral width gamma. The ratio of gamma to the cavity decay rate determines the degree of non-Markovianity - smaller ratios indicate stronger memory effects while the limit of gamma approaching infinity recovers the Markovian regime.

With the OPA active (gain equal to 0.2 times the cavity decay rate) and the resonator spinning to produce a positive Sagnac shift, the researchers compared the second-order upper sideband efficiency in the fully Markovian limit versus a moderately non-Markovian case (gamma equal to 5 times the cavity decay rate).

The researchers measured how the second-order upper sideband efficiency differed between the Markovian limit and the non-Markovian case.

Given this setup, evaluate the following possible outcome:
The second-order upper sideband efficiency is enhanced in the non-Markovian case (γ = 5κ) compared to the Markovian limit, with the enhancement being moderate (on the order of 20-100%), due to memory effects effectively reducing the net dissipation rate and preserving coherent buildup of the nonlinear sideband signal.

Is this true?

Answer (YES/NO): NO